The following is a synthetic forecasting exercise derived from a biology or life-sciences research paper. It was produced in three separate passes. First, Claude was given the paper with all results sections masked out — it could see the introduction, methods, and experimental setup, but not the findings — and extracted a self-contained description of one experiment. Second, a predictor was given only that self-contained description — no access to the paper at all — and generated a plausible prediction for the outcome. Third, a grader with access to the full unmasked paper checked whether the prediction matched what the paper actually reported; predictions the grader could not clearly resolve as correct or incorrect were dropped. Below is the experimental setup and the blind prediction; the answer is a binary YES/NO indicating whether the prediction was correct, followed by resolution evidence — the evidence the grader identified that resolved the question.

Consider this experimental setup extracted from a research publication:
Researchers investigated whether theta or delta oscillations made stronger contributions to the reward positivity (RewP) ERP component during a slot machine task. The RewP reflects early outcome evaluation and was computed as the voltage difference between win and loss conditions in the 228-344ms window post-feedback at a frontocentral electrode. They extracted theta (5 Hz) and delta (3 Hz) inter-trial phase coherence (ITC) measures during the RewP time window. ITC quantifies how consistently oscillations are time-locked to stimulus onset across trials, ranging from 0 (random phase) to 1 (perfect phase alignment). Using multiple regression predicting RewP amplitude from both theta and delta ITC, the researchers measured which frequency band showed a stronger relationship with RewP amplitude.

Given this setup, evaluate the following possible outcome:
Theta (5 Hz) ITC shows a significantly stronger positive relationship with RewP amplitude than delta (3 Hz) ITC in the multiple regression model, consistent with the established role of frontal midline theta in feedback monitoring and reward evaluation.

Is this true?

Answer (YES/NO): NO